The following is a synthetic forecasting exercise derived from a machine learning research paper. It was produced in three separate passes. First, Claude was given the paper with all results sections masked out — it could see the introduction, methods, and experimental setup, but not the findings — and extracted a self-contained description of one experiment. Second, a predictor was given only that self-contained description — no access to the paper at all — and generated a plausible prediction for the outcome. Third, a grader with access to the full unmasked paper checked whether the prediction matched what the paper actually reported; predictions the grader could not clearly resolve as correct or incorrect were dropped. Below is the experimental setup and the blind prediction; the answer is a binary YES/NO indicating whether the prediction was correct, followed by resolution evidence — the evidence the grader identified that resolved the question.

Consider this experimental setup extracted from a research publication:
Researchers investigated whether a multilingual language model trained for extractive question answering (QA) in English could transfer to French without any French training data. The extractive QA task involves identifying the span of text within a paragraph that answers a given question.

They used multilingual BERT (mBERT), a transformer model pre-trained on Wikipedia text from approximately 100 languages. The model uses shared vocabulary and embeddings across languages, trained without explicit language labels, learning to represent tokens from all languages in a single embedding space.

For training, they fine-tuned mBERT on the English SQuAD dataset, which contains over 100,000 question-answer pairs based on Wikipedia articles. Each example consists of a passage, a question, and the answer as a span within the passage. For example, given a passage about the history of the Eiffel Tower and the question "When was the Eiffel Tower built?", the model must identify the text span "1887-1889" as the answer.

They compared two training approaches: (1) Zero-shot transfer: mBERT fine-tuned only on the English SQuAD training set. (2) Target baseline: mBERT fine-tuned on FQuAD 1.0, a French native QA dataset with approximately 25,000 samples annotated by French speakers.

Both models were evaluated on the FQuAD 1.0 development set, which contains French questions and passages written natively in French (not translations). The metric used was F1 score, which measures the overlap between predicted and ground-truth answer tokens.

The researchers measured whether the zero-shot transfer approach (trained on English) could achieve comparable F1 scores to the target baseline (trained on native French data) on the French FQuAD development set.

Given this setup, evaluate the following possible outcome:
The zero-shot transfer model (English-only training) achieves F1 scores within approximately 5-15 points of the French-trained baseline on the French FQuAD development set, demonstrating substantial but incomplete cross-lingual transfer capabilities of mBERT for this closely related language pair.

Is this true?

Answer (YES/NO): NO